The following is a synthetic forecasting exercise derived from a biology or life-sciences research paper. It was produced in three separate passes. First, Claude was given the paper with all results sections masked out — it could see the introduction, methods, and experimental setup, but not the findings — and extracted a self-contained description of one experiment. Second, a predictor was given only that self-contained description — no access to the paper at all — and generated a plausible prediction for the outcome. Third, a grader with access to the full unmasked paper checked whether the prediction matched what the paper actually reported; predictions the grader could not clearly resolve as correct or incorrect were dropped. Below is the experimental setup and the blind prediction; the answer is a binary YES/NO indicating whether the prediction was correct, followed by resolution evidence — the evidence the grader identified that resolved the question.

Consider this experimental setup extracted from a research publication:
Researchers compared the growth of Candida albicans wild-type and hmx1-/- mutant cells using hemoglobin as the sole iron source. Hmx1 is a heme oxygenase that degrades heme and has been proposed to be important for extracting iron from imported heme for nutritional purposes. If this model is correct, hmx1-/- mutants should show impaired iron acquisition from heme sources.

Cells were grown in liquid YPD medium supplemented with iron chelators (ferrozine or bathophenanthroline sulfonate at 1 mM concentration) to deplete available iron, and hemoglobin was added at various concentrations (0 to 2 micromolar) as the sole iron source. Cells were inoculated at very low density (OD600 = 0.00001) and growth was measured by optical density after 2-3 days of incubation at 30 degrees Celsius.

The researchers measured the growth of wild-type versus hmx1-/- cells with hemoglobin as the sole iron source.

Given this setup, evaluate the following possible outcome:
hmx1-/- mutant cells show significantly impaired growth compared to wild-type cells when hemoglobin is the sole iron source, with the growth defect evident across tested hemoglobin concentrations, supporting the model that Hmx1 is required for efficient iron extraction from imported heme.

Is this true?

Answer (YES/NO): NO